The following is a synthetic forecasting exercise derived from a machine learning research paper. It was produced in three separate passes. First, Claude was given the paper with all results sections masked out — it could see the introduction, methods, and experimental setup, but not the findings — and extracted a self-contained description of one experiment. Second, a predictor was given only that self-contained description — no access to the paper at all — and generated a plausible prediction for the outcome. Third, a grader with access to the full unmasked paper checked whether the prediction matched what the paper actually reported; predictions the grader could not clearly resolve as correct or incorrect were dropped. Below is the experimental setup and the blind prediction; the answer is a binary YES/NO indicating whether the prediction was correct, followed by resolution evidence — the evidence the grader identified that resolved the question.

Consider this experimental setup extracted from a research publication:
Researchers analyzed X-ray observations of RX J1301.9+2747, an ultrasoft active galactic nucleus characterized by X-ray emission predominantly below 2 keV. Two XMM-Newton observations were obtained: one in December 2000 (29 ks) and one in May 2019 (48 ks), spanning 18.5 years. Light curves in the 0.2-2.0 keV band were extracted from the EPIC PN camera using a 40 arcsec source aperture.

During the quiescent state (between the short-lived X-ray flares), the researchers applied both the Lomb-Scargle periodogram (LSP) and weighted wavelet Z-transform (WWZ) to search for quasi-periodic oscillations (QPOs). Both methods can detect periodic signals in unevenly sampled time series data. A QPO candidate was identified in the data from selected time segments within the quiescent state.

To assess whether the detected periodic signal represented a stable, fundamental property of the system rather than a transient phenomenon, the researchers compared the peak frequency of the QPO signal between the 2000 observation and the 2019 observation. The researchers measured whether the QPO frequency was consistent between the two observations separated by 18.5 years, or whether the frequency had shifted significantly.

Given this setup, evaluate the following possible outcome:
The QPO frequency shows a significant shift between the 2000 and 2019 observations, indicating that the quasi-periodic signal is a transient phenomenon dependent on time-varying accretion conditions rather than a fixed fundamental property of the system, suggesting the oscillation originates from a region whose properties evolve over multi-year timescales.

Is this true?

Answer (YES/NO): NO